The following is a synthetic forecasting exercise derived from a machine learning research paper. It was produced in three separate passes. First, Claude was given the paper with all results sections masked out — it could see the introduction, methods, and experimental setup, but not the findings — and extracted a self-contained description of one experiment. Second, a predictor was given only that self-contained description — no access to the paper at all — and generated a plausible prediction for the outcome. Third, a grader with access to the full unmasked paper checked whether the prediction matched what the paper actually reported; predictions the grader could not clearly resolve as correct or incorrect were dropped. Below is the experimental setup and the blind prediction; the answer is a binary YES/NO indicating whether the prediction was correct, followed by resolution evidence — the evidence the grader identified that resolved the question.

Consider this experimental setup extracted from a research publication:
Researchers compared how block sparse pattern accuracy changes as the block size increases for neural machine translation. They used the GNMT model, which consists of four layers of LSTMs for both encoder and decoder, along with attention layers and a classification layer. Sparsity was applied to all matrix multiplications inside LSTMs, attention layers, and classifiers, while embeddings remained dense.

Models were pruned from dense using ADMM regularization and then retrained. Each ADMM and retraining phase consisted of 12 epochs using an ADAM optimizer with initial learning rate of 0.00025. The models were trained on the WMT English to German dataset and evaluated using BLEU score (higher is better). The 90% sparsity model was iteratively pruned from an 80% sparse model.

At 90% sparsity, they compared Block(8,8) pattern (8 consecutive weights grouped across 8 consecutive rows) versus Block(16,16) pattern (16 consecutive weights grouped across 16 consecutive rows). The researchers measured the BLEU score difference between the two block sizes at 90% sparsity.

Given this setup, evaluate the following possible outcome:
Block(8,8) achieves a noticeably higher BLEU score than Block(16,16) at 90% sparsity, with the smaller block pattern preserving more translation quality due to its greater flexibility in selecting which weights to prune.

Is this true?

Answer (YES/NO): YES